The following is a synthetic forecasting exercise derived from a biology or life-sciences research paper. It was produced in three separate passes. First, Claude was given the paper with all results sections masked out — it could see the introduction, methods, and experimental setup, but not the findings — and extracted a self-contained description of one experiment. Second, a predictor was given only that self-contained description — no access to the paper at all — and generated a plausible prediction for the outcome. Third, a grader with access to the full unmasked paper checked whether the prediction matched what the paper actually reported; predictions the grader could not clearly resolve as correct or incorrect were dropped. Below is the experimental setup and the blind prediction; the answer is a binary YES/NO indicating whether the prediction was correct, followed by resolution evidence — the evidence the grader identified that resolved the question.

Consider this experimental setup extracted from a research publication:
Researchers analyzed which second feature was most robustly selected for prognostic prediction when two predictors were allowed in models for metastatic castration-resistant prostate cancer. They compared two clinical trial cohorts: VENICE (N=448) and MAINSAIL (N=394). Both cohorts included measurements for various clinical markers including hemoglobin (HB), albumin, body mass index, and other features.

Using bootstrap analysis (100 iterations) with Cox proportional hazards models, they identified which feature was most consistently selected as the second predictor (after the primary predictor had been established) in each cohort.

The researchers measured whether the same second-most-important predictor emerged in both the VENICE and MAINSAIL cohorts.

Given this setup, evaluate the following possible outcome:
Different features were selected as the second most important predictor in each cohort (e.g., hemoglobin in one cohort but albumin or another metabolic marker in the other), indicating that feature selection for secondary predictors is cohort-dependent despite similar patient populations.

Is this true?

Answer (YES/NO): NO